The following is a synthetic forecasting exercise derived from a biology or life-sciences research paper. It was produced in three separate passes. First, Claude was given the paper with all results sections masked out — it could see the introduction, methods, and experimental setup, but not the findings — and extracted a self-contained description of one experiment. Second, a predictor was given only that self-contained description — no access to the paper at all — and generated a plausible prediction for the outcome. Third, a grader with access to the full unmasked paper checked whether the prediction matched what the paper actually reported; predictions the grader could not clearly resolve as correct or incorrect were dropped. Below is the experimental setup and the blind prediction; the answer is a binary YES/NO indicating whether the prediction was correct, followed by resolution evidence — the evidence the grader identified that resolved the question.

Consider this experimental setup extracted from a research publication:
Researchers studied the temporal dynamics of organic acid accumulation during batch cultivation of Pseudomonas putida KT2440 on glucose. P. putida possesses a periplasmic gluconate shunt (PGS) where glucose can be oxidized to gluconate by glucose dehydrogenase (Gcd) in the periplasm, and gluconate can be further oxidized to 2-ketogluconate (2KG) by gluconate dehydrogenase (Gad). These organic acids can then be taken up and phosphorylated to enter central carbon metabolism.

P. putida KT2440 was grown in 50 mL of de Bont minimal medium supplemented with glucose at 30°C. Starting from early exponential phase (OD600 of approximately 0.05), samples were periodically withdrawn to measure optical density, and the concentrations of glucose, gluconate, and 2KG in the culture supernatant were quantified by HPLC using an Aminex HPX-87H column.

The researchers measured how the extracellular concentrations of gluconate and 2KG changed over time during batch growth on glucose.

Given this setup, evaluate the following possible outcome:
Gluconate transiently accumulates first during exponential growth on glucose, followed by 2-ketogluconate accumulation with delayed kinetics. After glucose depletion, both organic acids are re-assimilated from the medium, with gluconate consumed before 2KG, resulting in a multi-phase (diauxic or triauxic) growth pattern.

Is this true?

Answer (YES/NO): YES